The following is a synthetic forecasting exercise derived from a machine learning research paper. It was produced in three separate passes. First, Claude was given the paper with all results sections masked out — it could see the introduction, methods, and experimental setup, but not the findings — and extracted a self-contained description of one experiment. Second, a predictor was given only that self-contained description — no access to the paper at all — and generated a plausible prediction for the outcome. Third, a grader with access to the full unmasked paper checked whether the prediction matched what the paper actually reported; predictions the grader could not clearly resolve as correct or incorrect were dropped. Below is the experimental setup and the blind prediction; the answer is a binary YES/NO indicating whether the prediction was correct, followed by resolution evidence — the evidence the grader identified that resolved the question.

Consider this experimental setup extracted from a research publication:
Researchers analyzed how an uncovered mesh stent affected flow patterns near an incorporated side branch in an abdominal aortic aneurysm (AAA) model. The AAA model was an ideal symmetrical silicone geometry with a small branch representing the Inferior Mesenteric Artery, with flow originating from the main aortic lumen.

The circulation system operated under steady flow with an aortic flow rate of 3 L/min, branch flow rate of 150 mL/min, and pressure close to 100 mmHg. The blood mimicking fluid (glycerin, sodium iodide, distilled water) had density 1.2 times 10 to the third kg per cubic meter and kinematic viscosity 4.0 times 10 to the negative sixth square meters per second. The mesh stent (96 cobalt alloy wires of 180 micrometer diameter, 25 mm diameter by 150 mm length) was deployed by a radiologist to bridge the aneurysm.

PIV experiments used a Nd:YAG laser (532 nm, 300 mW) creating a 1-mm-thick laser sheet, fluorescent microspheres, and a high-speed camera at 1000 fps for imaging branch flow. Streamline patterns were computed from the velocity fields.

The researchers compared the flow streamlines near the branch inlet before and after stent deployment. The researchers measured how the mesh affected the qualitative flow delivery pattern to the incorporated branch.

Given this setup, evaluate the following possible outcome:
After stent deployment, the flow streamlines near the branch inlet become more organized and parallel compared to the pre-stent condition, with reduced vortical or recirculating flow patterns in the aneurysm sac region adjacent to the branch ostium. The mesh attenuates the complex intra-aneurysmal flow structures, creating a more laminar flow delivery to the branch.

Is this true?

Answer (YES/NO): YES